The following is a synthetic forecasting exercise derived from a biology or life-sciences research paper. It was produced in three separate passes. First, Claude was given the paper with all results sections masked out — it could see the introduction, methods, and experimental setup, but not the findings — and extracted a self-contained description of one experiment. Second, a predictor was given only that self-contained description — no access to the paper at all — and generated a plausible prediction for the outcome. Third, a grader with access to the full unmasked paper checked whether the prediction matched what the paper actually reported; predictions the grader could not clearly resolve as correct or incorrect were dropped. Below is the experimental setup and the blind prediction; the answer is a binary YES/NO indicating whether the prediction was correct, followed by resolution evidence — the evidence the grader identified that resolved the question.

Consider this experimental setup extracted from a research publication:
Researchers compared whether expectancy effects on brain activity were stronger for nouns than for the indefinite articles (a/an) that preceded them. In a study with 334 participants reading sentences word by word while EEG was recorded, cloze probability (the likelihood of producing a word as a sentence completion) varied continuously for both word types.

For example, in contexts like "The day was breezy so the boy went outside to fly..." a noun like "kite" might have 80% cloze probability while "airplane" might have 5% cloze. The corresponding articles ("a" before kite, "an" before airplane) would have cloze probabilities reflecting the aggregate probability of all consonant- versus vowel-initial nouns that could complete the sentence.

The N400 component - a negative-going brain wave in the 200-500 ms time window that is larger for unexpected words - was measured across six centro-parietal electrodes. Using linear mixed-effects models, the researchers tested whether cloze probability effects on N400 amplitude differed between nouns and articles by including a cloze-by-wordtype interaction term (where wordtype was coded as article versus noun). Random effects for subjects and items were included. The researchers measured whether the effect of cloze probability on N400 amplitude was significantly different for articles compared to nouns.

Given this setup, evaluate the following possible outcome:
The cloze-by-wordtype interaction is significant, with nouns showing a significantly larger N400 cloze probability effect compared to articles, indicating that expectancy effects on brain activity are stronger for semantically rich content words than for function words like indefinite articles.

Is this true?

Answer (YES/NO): YES